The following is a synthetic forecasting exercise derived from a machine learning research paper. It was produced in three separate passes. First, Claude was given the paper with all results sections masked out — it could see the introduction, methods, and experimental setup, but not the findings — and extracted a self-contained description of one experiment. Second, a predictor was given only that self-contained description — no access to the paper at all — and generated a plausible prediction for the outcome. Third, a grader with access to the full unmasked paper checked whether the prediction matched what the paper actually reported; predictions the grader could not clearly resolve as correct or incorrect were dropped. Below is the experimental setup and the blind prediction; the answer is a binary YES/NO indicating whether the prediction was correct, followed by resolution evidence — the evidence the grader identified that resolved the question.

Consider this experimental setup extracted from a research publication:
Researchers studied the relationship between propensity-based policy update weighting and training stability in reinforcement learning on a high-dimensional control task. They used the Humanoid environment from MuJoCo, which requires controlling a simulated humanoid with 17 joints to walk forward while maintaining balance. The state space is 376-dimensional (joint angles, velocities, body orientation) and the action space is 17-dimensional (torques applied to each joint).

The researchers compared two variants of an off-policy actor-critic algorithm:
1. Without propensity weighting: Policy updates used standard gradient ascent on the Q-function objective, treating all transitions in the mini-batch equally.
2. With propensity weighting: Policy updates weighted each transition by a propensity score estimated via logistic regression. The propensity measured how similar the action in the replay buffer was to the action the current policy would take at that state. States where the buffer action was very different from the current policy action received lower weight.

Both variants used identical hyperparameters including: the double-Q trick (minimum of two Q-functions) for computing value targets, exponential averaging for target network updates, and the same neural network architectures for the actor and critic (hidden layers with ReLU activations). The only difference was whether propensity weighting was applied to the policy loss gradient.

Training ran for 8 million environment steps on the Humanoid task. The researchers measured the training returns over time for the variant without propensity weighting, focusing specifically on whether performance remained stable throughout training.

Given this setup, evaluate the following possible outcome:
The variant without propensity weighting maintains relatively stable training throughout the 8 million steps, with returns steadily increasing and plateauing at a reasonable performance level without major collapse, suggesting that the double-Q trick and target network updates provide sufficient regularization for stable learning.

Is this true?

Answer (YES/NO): NO